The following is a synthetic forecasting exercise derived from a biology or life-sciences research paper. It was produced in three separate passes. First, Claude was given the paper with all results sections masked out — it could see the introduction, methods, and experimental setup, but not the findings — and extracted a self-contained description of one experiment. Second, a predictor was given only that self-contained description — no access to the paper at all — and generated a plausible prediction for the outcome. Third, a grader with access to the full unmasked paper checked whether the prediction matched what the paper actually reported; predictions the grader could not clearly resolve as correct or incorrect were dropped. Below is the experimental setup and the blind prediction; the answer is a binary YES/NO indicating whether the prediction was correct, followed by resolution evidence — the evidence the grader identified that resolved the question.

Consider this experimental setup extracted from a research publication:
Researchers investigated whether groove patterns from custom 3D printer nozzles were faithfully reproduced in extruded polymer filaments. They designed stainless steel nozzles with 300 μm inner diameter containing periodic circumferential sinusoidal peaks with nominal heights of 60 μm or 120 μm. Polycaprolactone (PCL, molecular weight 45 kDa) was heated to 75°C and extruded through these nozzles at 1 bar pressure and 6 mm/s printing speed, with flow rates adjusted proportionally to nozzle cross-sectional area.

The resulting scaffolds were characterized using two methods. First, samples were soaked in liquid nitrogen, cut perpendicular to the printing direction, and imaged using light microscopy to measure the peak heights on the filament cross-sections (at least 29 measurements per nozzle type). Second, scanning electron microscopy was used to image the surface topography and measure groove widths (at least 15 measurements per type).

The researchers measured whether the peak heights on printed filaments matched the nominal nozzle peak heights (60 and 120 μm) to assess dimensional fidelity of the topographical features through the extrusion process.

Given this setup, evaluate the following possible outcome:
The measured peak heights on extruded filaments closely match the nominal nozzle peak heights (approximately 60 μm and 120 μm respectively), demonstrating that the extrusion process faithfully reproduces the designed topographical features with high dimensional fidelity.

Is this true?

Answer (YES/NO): NO